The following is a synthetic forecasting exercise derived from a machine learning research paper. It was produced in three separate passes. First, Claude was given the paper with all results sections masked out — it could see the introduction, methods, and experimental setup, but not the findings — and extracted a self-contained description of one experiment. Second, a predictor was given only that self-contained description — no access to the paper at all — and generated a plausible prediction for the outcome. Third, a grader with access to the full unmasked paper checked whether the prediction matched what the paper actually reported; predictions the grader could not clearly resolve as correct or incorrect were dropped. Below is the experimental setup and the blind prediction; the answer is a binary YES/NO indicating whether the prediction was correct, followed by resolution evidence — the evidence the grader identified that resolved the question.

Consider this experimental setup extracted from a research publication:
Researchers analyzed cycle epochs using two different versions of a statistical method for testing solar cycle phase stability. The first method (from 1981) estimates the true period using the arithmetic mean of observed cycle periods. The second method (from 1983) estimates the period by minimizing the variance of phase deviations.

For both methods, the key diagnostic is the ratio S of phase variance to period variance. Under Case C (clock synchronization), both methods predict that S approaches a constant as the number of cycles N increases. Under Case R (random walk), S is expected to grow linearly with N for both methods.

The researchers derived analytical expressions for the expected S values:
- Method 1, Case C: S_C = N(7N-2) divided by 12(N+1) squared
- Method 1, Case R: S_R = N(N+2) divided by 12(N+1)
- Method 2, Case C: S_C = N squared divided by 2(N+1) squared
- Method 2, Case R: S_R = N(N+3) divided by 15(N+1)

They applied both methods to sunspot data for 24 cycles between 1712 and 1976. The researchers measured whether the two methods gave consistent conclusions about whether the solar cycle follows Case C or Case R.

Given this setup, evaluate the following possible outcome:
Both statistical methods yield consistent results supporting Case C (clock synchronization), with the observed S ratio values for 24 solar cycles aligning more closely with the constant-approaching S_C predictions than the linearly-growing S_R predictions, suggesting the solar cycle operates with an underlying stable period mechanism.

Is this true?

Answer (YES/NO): NO